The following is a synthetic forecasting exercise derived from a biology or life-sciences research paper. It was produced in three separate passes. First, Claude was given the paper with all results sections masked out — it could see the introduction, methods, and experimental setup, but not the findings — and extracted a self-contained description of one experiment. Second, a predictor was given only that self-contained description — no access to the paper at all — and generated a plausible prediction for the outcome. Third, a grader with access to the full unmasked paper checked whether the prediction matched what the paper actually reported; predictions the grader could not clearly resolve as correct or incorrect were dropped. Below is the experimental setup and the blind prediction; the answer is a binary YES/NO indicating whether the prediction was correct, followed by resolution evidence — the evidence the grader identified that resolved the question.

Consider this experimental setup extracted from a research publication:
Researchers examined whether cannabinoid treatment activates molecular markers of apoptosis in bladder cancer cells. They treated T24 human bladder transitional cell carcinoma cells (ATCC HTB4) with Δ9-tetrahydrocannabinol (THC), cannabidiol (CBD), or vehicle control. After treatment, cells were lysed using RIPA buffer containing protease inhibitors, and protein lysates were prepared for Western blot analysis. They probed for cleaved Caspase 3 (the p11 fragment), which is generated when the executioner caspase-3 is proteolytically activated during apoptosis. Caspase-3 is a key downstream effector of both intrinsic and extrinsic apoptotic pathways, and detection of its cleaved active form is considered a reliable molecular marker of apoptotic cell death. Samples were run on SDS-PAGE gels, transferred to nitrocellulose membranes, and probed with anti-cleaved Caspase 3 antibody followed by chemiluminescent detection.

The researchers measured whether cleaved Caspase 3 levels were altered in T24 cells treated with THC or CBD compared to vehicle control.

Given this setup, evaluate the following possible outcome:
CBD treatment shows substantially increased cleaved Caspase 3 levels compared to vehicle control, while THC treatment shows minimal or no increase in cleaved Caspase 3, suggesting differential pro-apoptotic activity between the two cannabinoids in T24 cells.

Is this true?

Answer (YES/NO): NO